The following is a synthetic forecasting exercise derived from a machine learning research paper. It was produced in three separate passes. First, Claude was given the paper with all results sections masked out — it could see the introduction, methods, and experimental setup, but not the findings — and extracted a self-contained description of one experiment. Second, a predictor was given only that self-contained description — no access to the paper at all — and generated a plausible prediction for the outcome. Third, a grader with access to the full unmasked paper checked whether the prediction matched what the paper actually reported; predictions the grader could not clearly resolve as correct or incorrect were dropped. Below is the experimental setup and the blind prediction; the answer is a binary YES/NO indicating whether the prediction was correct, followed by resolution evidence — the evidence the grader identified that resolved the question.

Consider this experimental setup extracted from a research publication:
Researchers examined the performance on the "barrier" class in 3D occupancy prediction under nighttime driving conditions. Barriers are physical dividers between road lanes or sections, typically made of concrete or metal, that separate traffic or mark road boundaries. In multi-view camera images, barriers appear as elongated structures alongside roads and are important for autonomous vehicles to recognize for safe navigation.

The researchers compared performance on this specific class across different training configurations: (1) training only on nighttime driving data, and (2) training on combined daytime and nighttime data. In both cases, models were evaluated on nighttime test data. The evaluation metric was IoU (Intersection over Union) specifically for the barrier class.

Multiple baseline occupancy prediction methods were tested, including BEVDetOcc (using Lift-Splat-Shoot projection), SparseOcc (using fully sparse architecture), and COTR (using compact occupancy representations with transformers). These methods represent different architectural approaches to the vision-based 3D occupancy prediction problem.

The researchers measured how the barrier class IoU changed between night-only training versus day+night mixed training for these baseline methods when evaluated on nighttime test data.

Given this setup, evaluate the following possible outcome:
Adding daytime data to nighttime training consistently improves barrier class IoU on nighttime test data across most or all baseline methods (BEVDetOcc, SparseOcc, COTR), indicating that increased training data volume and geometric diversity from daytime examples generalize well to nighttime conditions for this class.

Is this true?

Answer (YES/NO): YES